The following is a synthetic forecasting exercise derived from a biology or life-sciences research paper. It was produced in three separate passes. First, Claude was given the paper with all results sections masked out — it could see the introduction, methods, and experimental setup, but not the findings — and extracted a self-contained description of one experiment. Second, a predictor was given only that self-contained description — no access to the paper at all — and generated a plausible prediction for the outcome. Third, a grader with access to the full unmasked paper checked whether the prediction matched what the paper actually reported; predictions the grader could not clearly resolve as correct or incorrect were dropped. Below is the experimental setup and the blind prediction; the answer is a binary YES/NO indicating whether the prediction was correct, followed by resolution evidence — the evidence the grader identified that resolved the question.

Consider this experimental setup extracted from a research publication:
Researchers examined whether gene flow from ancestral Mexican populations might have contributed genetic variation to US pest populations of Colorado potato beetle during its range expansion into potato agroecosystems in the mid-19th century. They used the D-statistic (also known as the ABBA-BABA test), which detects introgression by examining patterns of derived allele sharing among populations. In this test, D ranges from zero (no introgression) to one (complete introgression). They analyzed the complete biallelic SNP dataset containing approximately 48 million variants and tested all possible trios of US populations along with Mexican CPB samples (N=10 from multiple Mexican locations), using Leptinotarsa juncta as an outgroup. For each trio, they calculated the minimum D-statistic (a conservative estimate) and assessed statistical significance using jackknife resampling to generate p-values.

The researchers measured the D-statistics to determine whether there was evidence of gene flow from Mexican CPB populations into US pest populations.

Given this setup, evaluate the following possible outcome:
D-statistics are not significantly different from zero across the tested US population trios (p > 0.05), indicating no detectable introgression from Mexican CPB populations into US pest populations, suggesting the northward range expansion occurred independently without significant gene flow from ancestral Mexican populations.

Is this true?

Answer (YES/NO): NO